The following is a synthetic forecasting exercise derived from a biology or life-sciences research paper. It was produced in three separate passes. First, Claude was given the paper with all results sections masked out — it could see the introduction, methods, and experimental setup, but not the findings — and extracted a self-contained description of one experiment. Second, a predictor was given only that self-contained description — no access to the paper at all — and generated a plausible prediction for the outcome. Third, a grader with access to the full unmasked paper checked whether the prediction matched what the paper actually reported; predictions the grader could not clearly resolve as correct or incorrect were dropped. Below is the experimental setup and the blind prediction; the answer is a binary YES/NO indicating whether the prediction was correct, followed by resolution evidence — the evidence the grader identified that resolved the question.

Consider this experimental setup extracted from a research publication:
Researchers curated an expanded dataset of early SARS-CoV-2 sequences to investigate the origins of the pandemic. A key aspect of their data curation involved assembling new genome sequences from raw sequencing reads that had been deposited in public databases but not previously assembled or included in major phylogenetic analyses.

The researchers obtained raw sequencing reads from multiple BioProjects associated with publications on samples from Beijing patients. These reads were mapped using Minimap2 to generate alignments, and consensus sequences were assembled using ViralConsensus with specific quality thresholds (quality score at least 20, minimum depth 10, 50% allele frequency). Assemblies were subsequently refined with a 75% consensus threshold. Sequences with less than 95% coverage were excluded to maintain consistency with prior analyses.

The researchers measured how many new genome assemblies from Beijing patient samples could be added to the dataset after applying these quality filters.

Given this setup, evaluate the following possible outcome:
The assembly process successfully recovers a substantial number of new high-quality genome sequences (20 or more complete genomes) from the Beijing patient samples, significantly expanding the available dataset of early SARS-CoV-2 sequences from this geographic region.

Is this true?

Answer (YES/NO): YES